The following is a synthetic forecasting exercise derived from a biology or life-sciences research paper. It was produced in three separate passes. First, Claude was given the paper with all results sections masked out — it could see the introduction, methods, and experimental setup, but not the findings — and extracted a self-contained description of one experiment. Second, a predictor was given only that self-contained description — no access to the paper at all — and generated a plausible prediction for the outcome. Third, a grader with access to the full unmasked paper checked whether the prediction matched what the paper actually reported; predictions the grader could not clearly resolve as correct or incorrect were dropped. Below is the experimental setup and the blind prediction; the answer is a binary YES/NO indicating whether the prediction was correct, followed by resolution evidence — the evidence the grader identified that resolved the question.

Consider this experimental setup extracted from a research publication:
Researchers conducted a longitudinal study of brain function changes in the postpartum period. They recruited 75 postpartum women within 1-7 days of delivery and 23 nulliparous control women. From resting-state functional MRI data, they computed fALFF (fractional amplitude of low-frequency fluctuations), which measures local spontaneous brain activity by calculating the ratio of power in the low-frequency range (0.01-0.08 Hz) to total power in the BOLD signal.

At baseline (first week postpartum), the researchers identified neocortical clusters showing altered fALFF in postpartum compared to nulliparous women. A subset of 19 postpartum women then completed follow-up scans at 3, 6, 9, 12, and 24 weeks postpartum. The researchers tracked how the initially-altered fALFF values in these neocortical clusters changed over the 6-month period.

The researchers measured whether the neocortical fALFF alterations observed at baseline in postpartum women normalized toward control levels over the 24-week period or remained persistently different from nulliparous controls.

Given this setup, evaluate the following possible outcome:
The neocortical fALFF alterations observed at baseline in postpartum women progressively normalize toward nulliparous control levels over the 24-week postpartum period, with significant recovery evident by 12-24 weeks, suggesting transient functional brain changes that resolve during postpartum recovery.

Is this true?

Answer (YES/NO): NO